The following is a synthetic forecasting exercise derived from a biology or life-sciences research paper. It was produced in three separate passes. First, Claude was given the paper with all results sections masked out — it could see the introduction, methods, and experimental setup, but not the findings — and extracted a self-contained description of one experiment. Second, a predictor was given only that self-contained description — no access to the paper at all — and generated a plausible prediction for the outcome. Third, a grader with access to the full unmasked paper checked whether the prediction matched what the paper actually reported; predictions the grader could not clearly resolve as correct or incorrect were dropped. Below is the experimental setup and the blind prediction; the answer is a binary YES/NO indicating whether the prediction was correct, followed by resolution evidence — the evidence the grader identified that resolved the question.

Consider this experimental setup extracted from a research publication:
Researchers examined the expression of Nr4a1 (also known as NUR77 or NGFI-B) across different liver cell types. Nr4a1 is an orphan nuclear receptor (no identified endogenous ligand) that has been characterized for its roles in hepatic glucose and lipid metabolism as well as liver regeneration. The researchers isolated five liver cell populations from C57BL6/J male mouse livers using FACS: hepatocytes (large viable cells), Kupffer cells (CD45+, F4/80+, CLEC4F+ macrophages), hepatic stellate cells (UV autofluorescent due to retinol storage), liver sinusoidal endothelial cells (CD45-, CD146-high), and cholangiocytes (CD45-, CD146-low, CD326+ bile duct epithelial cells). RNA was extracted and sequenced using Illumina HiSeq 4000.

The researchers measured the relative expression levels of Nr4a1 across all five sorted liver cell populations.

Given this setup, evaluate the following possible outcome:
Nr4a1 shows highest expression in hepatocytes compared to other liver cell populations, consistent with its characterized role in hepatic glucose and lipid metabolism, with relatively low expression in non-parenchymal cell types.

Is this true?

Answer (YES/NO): NO